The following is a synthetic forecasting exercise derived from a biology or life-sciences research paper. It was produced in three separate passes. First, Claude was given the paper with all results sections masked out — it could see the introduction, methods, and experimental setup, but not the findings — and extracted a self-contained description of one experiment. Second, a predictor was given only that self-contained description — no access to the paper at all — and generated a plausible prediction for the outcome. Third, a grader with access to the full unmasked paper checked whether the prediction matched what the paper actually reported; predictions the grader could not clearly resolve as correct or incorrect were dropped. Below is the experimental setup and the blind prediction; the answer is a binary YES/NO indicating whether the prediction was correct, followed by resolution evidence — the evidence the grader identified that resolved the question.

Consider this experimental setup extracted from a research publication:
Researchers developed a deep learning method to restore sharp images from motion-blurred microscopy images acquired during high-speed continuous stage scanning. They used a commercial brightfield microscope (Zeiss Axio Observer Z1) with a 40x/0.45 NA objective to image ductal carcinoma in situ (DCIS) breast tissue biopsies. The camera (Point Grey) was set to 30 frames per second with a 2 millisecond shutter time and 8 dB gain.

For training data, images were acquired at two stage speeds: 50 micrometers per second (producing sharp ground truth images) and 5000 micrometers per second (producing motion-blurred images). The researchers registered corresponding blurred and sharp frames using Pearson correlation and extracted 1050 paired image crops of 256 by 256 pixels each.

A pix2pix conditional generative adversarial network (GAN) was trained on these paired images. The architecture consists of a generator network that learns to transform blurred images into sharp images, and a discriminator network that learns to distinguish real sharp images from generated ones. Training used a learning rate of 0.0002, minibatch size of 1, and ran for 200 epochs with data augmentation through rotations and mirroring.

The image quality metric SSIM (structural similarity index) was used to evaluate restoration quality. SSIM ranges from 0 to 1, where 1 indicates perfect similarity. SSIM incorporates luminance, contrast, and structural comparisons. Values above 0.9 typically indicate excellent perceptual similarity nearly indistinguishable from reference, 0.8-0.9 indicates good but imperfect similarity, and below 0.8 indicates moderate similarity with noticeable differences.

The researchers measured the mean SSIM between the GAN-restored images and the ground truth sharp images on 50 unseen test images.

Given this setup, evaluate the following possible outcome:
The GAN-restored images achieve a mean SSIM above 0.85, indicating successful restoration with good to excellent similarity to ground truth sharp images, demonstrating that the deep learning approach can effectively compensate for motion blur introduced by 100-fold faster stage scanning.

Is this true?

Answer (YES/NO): NO